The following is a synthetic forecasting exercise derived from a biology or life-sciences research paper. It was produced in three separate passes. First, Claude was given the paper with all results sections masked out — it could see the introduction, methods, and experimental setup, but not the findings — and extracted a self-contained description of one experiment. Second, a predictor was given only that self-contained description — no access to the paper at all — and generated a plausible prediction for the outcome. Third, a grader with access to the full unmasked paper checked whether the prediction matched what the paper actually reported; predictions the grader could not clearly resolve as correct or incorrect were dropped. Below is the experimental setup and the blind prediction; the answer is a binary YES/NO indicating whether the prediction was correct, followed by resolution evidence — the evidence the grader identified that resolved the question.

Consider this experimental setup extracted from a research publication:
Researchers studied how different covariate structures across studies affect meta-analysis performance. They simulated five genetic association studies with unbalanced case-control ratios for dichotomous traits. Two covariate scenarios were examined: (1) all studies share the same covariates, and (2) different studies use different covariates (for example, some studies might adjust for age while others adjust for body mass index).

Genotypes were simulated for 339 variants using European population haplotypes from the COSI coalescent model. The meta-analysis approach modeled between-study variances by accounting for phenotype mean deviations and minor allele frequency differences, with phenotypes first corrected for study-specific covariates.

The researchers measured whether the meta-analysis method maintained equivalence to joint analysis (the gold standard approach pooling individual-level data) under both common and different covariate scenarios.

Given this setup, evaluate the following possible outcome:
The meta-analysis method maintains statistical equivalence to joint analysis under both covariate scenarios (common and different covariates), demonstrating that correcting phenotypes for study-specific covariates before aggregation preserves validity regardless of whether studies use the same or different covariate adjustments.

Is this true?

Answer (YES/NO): YES